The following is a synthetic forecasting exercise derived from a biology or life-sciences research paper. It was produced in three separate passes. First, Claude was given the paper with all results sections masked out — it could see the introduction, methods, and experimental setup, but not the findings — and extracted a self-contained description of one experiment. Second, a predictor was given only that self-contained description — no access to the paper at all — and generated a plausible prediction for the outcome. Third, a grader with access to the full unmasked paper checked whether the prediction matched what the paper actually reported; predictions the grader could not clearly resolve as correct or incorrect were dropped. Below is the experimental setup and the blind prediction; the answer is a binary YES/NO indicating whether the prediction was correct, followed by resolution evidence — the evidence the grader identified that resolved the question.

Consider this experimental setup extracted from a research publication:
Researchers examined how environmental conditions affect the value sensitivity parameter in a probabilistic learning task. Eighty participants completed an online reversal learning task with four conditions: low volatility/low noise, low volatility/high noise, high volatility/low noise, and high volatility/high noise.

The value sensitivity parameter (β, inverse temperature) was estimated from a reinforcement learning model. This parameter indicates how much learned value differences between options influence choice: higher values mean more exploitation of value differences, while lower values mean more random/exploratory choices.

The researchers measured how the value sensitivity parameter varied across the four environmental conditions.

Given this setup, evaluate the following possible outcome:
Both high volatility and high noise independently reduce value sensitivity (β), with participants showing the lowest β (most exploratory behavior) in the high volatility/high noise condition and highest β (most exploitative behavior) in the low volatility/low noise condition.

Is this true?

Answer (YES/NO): NO